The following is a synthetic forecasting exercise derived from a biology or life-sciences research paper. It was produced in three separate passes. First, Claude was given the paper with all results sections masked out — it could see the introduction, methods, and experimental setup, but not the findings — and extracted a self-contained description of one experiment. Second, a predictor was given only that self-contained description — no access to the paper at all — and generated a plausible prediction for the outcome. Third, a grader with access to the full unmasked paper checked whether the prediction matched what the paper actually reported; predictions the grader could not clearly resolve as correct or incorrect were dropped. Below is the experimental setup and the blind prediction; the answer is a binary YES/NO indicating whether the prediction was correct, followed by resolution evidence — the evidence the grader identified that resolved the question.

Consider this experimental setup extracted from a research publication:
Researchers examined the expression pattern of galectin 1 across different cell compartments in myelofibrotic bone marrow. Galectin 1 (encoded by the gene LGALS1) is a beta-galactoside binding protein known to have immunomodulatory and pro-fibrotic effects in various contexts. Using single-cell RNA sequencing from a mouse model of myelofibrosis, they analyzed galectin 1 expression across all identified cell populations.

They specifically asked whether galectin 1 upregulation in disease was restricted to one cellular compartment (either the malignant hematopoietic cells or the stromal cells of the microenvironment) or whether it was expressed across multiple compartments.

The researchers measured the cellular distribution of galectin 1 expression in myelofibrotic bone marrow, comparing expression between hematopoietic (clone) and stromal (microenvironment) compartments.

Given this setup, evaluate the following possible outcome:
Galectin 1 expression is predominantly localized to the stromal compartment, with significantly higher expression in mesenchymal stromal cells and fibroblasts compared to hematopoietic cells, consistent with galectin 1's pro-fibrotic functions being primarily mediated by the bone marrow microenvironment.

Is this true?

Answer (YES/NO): NO